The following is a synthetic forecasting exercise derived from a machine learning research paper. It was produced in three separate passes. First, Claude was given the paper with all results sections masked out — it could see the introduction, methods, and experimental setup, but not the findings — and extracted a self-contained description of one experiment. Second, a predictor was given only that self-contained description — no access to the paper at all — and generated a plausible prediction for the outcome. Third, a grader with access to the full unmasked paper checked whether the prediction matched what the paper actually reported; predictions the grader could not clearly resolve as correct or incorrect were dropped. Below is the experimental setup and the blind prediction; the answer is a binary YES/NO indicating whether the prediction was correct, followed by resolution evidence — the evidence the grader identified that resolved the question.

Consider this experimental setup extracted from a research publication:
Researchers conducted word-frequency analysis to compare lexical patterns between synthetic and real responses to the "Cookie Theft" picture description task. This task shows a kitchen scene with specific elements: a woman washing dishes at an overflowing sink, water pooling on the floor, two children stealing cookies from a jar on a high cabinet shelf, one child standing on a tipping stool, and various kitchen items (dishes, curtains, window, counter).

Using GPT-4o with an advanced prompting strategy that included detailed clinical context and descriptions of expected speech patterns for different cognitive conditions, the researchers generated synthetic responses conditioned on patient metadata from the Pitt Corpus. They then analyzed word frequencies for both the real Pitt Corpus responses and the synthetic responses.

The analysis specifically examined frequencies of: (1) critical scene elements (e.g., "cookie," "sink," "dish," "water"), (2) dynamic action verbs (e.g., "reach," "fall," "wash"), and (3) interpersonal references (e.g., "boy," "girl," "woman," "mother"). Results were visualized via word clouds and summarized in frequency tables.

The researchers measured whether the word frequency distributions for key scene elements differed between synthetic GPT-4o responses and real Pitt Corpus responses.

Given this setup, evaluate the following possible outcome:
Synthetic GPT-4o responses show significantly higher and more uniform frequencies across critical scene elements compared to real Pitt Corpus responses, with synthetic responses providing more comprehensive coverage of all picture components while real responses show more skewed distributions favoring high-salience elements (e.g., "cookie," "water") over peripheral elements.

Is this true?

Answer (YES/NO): NO